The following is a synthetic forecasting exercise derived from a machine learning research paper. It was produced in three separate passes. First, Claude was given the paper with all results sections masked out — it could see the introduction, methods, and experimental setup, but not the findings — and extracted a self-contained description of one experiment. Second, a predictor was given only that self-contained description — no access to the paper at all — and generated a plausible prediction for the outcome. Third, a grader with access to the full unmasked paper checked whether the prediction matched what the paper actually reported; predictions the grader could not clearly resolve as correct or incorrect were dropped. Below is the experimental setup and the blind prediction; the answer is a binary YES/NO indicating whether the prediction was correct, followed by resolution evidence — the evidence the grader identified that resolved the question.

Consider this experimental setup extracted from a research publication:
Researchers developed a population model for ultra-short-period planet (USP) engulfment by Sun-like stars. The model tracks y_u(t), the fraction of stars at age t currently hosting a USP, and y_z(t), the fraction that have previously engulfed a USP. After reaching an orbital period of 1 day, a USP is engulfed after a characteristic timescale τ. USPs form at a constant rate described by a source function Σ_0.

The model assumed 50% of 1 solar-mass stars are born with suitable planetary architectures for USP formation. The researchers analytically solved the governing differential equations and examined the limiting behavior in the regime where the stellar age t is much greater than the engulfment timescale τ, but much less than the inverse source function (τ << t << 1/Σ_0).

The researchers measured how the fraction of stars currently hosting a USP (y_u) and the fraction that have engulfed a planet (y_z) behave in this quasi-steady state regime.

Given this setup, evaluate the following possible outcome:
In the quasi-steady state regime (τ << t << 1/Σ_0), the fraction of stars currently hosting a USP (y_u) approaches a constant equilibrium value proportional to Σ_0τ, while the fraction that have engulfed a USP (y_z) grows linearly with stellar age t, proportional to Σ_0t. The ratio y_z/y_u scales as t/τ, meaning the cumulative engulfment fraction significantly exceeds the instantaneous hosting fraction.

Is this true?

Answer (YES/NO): YES